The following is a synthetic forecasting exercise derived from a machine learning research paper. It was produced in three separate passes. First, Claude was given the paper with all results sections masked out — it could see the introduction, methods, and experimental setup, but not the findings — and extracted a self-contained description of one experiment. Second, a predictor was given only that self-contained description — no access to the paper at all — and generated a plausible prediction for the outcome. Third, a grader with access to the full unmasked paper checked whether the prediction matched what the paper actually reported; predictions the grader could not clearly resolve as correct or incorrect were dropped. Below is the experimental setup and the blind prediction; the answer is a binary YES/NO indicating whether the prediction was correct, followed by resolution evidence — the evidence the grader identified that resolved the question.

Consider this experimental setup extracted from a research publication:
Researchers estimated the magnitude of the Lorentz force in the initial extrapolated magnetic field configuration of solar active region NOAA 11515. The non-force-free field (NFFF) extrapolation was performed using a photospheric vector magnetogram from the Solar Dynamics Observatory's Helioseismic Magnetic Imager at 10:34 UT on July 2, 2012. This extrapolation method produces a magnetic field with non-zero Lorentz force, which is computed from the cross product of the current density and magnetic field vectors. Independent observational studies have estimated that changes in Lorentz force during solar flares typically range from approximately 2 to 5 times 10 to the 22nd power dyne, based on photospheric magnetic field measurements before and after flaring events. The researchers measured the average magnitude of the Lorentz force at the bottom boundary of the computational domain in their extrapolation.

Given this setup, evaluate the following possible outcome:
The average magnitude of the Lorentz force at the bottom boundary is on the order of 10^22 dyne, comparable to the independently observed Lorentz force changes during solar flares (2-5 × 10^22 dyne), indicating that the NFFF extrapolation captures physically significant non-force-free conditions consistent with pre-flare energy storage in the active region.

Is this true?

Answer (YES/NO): YES